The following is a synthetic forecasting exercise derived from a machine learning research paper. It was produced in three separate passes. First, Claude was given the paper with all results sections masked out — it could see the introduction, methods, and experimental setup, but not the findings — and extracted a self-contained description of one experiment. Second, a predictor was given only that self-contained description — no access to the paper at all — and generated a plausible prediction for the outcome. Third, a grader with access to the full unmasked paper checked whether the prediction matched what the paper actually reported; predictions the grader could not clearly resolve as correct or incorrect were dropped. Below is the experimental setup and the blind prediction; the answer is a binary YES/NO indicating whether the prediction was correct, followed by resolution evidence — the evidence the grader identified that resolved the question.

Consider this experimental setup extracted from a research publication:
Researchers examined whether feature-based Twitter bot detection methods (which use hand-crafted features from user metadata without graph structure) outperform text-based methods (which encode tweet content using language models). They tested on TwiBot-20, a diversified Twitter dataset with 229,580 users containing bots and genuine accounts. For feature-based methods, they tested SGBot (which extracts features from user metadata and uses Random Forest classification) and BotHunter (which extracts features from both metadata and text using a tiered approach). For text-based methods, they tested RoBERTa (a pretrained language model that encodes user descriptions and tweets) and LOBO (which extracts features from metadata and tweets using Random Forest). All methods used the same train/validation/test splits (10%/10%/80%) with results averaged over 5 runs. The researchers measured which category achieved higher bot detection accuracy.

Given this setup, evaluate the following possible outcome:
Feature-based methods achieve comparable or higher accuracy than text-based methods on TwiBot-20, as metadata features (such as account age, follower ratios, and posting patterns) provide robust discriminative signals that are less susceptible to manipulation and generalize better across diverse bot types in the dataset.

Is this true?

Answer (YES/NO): YES